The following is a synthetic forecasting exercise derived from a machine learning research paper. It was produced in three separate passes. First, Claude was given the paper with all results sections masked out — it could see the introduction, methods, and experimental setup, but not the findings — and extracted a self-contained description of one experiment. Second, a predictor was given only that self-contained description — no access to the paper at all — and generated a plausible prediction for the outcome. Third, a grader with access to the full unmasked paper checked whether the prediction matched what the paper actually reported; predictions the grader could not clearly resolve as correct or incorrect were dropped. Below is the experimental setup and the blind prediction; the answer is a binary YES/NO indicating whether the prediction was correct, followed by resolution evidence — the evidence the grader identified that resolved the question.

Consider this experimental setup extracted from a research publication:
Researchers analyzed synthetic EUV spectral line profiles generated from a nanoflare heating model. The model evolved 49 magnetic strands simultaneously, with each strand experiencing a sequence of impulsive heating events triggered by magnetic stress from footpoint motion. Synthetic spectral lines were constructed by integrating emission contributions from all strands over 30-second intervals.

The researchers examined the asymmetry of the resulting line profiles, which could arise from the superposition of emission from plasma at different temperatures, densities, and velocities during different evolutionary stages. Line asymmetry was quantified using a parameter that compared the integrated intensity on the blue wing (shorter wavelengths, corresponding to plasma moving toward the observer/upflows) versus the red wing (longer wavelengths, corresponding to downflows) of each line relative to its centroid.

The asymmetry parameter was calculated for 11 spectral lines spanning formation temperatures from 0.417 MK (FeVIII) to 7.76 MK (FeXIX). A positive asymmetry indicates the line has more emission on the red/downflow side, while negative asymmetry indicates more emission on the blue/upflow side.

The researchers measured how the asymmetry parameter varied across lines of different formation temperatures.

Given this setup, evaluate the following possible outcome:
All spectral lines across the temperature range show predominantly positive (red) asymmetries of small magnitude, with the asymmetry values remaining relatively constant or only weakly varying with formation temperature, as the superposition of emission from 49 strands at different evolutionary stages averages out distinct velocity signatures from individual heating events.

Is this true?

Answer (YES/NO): NO